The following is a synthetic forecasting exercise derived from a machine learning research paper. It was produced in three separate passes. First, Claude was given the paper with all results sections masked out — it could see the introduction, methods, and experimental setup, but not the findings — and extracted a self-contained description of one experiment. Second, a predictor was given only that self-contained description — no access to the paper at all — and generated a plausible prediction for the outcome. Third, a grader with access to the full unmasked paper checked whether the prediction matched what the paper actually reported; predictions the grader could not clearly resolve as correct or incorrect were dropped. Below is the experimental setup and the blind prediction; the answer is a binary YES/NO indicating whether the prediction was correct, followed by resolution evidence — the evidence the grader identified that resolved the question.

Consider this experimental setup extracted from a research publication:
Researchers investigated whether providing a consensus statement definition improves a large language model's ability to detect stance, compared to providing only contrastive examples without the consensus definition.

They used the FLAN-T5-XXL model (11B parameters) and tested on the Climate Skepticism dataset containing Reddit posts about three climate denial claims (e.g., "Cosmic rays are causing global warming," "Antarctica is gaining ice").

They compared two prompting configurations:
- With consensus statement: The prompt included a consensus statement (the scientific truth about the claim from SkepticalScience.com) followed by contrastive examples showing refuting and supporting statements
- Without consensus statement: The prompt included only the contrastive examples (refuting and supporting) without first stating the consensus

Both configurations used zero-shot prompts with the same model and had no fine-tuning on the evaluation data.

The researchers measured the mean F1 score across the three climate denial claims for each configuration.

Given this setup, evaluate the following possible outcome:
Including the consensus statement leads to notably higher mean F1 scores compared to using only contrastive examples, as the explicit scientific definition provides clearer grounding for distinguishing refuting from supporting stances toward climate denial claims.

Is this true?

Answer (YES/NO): YES